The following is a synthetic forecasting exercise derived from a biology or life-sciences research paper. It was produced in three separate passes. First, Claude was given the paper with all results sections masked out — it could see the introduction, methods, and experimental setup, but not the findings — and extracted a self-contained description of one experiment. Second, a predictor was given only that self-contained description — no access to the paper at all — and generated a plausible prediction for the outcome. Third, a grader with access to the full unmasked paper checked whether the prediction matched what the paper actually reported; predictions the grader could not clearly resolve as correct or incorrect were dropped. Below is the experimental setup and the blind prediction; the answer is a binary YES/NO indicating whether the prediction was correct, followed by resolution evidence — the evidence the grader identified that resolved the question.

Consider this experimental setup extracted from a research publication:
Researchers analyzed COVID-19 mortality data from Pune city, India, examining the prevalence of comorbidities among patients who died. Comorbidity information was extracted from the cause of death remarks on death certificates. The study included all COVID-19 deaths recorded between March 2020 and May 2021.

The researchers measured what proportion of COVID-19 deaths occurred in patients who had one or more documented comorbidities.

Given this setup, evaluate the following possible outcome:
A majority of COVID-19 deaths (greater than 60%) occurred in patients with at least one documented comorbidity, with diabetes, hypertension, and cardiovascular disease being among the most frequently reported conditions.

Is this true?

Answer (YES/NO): NO